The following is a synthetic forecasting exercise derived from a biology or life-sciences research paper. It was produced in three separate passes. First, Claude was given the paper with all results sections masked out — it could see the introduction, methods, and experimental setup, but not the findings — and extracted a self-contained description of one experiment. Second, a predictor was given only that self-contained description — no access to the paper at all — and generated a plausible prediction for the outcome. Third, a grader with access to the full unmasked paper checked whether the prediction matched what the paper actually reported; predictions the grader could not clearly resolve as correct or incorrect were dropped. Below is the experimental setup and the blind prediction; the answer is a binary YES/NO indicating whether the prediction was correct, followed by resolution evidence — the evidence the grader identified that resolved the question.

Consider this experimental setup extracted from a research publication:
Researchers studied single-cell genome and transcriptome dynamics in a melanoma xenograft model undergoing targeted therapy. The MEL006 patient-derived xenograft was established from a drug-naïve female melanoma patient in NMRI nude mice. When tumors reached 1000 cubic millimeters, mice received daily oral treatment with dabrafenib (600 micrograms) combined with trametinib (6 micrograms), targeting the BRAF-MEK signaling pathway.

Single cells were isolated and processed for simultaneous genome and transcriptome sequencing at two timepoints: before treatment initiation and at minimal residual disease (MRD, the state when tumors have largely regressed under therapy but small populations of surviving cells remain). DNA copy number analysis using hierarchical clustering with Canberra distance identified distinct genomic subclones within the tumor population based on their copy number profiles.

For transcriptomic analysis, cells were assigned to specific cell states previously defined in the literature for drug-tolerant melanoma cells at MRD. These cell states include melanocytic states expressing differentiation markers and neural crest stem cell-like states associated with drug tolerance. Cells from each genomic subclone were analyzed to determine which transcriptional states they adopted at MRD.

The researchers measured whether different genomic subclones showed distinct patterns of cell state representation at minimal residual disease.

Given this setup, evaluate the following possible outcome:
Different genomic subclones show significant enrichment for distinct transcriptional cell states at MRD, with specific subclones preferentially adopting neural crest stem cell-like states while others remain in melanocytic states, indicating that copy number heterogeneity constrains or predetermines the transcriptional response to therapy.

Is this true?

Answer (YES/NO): NO